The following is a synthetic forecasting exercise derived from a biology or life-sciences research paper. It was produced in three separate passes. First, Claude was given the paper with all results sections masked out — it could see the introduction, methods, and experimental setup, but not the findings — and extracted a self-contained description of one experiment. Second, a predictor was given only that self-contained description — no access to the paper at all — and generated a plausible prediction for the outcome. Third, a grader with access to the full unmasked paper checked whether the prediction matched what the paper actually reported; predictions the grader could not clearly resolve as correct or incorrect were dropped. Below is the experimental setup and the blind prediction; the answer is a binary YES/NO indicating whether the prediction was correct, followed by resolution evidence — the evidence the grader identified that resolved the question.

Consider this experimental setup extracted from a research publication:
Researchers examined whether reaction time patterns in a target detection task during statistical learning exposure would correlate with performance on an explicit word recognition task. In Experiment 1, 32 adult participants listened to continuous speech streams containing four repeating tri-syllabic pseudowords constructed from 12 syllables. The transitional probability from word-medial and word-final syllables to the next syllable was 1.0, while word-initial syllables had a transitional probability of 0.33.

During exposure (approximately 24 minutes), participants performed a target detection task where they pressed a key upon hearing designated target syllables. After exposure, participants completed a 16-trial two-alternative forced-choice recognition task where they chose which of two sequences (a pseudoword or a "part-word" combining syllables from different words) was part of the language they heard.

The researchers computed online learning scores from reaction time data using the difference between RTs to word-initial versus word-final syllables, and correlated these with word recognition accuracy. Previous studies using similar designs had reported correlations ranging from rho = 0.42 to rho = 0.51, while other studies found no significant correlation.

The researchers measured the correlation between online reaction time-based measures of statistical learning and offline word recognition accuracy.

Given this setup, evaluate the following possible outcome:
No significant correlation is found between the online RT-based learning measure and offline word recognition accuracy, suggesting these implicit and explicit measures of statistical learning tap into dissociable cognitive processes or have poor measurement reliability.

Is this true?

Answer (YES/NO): NO